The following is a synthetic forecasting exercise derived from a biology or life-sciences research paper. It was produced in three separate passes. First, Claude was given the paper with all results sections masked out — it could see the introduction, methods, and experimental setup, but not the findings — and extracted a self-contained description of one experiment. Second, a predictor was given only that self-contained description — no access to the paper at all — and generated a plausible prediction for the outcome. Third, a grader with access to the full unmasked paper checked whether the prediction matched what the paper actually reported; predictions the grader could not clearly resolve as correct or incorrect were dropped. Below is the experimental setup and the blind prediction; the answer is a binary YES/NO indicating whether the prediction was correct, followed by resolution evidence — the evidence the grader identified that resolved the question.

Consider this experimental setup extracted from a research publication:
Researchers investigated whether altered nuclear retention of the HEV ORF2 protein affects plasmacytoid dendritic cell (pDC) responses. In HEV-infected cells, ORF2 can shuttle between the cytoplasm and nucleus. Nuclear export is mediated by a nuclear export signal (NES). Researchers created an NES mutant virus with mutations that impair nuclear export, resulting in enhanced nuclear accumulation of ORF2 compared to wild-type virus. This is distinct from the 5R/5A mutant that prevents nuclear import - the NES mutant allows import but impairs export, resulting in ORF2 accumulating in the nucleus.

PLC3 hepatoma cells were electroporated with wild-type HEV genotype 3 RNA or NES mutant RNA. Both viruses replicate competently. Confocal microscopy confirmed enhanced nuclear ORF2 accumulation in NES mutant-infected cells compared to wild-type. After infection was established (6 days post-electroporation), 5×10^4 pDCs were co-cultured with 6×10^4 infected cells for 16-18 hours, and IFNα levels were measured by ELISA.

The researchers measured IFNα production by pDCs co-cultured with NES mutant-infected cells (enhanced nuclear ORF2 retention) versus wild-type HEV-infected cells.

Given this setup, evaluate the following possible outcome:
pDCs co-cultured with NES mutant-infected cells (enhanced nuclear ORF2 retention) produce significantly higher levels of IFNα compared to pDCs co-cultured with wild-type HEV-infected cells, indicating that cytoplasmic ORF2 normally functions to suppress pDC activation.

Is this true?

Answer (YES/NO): NO